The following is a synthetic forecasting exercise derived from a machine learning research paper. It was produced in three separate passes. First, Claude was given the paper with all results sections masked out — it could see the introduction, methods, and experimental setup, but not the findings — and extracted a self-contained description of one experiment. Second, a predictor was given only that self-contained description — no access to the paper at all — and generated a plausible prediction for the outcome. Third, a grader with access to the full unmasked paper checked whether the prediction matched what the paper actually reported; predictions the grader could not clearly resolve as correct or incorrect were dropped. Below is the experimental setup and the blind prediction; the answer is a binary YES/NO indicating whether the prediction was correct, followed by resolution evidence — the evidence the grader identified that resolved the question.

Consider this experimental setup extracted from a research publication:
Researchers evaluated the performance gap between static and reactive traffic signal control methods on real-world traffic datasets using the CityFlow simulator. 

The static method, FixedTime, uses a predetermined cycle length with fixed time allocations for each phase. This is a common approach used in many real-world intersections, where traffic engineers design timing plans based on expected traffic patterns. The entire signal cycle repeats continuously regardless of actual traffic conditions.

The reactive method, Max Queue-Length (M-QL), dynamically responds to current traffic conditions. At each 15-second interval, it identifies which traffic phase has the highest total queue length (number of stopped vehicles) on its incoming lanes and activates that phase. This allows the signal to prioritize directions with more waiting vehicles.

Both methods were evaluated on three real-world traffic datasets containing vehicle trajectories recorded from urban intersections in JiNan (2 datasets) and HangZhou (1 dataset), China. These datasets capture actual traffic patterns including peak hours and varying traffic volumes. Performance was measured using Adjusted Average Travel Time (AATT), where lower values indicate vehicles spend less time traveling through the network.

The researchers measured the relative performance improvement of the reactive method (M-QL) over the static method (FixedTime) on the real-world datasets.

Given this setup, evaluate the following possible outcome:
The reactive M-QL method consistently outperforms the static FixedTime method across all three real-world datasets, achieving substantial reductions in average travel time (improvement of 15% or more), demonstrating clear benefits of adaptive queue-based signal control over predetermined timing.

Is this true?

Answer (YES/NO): YES